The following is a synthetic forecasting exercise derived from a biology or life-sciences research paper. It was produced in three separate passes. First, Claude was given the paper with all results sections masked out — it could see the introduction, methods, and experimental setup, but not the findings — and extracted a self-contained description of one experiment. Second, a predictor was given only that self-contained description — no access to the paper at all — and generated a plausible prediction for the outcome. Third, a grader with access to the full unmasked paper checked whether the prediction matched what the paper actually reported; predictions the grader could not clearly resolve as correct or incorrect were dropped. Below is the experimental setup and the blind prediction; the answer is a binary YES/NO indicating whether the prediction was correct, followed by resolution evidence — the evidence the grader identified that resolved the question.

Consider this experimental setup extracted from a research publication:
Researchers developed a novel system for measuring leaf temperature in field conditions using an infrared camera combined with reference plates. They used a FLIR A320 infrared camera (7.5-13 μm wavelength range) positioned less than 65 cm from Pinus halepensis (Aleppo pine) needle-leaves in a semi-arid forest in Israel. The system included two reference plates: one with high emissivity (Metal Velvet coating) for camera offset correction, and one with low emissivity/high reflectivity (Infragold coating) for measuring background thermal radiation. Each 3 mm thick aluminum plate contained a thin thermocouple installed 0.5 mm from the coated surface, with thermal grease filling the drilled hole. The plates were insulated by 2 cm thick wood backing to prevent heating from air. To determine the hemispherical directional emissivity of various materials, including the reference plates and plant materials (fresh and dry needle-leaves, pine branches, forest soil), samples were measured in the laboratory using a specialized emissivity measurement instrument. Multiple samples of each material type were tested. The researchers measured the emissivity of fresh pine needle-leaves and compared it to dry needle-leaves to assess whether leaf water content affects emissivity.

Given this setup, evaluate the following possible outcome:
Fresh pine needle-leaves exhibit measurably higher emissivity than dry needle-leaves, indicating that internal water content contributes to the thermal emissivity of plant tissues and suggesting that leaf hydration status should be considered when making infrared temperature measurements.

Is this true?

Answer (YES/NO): NO